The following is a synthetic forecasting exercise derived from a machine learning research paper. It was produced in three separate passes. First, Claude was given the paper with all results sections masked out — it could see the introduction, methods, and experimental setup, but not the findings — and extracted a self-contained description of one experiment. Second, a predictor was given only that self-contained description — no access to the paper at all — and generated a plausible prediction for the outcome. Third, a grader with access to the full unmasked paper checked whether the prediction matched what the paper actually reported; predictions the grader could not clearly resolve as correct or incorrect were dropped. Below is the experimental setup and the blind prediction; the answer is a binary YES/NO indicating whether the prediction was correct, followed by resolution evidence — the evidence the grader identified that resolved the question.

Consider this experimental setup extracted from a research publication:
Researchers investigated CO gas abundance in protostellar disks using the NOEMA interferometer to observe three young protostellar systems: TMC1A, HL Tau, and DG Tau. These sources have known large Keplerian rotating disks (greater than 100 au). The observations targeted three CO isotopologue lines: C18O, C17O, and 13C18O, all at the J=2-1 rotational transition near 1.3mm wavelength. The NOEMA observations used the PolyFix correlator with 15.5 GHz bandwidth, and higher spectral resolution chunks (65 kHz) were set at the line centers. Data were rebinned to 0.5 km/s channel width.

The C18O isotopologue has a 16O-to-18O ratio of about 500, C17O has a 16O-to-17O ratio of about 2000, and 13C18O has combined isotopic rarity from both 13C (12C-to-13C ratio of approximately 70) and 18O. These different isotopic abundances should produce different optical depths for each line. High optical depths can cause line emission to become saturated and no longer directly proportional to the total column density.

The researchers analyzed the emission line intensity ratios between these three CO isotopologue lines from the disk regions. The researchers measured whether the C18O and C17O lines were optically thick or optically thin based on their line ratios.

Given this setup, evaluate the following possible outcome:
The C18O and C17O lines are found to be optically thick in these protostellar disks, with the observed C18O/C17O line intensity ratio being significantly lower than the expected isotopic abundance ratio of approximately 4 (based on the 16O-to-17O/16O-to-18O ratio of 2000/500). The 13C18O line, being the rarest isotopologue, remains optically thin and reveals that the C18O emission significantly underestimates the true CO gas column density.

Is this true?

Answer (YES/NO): YES